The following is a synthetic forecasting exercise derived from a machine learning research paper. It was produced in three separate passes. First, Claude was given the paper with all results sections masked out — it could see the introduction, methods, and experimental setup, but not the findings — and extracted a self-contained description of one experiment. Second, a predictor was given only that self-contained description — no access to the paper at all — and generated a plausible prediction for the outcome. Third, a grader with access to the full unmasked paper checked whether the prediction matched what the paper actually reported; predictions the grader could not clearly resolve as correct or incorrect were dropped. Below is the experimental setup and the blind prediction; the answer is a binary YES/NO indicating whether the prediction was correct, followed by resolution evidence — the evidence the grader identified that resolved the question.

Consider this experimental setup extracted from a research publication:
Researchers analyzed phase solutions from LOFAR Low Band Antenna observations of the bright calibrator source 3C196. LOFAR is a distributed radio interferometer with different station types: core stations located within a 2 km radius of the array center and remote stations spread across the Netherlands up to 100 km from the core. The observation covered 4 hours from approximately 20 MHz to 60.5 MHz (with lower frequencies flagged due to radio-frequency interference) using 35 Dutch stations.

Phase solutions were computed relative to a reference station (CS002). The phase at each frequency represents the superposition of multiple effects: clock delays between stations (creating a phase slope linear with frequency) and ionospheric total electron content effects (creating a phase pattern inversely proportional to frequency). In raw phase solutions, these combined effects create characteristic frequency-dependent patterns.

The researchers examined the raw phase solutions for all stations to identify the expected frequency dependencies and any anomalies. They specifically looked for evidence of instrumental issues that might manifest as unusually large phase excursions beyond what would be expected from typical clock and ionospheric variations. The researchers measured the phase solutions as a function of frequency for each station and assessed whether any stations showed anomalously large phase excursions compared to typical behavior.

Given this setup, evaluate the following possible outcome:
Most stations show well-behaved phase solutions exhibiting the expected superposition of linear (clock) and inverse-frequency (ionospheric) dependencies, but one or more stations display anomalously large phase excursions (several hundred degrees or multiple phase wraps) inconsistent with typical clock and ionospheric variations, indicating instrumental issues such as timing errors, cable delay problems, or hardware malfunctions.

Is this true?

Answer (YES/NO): YES